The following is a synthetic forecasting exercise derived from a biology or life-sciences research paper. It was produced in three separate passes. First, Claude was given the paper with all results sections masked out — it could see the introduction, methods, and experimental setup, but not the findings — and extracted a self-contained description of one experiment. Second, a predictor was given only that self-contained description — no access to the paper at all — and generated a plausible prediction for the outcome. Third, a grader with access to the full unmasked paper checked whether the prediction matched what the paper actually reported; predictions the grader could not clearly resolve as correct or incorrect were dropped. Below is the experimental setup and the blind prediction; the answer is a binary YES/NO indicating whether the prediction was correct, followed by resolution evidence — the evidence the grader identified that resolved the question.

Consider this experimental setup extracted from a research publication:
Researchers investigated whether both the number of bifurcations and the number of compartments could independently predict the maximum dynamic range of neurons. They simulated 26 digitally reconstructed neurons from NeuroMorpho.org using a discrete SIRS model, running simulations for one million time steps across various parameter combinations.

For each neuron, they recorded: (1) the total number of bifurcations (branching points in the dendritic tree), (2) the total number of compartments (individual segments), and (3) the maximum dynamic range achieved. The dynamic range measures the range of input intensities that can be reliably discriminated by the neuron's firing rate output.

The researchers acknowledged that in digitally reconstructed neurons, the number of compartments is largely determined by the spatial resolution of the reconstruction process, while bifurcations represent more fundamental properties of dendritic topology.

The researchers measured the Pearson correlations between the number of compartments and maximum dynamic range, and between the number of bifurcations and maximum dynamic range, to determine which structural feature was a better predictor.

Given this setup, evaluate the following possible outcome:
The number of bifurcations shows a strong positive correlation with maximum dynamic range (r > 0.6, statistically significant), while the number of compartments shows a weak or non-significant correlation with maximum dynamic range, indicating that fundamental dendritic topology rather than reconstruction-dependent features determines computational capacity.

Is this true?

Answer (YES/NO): NO